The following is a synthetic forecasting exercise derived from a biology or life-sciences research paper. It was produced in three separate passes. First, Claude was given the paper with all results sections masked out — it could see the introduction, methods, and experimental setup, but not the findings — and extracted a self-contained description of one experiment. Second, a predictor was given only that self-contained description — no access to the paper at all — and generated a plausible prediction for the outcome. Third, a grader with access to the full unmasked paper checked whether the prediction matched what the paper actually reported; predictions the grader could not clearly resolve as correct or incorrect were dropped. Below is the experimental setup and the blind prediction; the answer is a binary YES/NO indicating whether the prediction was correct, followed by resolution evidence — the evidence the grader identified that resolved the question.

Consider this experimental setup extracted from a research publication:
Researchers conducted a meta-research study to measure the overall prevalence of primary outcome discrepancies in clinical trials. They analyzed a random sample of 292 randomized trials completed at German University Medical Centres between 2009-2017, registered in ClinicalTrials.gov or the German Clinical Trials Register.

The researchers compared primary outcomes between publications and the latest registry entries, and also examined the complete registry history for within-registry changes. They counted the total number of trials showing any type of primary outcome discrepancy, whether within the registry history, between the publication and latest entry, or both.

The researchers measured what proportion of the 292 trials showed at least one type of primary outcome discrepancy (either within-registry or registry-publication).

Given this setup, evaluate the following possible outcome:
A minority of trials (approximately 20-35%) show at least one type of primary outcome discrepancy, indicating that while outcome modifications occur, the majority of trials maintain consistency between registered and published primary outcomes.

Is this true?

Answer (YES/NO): NO